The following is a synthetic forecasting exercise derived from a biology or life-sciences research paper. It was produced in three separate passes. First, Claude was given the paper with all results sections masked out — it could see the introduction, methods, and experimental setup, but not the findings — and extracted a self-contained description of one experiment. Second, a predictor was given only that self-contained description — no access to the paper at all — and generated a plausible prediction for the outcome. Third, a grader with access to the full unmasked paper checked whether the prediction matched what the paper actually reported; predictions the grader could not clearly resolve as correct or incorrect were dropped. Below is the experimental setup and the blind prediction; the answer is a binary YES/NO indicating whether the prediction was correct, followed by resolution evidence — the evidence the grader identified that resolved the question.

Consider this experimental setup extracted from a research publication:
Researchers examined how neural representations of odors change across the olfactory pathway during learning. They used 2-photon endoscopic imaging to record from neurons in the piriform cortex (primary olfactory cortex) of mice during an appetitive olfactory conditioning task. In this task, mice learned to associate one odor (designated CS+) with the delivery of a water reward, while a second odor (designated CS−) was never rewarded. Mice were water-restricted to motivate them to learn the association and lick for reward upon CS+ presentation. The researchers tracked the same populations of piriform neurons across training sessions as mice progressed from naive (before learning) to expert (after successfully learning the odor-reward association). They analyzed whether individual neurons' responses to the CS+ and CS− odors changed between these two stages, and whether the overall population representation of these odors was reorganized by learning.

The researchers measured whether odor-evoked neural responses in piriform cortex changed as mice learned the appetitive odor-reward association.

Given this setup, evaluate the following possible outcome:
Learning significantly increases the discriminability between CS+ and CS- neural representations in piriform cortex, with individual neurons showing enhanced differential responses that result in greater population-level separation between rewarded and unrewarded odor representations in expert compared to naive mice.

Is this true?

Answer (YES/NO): NO